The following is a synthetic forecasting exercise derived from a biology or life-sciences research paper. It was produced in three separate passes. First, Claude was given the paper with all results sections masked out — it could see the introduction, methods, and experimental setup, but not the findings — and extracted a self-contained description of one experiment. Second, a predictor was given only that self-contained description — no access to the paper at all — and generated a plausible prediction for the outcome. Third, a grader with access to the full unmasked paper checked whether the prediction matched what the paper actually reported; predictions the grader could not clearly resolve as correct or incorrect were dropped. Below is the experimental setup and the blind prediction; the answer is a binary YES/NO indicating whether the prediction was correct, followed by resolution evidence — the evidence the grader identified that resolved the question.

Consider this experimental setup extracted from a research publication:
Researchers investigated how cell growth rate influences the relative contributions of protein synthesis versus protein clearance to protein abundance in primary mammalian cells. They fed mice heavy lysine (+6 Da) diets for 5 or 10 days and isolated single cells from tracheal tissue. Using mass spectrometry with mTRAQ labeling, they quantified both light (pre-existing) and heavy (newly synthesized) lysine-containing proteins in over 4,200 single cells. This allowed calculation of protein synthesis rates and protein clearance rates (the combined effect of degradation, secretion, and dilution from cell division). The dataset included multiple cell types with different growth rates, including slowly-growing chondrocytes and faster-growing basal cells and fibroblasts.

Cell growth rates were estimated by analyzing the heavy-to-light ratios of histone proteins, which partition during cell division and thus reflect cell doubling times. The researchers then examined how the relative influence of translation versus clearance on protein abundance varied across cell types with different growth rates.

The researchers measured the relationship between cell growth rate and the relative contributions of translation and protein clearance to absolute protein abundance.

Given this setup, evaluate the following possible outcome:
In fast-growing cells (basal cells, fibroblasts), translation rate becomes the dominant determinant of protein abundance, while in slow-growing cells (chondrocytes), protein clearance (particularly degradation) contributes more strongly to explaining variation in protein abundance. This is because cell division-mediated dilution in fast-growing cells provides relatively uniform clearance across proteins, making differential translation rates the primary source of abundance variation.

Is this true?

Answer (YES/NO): YES